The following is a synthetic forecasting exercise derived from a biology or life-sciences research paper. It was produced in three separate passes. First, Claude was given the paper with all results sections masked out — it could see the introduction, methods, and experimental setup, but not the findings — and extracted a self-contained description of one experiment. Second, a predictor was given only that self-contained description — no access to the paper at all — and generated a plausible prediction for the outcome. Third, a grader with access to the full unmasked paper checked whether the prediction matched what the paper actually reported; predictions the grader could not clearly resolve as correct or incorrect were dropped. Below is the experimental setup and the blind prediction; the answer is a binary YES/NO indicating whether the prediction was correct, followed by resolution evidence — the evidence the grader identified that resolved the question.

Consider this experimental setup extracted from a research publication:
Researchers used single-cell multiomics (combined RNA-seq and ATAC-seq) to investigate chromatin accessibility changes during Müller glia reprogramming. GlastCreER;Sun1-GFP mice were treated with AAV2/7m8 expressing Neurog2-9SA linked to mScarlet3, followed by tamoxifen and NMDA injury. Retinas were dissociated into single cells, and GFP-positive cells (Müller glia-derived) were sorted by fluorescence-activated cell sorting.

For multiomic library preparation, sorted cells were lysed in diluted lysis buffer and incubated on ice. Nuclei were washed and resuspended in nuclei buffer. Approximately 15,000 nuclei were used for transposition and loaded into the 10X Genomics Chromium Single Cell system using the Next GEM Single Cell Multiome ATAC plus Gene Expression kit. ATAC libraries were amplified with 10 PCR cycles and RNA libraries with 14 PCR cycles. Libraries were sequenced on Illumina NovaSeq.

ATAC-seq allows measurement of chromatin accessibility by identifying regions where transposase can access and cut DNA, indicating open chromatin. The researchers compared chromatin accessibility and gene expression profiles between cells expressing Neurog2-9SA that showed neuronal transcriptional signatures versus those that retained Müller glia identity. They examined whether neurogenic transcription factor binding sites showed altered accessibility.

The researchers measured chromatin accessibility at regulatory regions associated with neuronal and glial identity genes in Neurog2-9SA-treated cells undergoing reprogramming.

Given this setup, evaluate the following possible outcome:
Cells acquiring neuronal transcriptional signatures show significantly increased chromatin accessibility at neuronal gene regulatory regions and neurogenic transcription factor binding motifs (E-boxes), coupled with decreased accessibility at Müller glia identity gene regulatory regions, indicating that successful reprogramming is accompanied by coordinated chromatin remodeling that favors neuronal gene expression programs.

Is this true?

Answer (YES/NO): YES